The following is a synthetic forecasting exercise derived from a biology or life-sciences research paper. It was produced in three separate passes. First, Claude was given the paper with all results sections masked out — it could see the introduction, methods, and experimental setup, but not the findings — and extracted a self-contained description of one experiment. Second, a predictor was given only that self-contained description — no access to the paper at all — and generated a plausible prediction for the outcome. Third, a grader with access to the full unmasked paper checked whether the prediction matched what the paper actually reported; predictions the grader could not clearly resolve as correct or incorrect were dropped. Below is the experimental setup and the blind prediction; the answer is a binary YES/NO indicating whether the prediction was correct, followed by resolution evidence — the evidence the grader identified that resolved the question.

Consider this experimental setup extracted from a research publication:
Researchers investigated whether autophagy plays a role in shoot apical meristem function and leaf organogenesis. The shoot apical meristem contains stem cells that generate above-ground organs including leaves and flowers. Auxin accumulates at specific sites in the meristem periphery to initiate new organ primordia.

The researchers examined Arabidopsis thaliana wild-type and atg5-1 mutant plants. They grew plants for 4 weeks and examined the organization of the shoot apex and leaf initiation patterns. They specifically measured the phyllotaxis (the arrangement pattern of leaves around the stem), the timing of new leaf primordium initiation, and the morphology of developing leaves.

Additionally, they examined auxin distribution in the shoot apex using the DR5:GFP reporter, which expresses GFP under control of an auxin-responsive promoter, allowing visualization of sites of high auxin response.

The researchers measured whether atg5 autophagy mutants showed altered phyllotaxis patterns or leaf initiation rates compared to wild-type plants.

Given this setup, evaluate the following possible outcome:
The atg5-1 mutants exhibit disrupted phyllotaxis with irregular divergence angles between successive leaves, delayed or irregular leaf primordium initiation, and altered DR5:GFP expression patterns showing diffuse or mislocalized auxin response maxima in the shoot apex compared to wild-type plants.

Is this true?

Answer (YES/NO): NO